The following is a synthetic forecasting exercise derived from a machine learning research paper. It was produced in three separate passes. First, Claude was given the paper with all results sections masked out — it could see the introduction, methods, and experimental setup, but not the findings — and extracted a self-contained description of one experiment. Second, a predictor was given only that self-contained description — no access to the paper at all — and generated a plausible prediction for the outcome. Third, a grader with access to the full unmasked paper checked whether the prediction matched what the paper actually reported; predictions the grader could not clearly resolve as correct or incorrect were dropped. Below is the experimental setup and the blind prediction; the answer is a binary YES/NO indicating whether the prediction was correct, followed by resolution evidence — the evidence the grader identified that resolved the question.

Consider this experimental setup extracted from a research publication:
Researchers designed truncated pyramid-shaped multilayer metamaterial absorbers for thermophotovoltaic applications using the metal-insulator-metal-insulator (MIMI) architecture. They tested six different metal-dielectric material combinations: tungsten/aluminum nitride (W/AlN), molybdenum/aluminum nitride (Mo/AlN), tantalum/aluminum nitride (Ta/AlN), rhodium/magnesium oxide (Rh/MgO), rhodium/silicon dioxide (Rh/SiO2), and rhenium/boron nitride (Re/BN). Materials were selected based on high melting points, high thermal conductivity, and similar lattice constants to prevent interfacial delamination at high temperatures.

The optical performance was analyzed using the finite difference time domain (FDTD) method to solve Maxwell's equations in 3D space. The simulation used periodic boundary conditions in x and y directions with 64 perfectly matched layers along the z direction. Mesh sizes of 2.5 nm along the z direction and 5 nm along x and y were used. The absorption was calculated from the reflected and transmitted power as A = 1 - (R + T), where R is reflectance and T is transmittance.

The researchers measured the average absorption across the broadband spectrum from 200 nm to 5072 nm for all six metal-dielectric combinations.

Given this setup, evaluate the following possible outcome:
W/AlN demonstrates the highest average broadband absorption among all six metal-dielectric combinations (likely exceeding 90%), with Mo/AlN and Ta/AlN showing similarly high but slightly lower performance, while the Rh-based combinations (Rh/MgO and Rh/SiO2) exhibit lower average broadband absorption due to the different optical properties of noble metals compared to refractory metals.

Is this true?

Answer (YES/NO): NO